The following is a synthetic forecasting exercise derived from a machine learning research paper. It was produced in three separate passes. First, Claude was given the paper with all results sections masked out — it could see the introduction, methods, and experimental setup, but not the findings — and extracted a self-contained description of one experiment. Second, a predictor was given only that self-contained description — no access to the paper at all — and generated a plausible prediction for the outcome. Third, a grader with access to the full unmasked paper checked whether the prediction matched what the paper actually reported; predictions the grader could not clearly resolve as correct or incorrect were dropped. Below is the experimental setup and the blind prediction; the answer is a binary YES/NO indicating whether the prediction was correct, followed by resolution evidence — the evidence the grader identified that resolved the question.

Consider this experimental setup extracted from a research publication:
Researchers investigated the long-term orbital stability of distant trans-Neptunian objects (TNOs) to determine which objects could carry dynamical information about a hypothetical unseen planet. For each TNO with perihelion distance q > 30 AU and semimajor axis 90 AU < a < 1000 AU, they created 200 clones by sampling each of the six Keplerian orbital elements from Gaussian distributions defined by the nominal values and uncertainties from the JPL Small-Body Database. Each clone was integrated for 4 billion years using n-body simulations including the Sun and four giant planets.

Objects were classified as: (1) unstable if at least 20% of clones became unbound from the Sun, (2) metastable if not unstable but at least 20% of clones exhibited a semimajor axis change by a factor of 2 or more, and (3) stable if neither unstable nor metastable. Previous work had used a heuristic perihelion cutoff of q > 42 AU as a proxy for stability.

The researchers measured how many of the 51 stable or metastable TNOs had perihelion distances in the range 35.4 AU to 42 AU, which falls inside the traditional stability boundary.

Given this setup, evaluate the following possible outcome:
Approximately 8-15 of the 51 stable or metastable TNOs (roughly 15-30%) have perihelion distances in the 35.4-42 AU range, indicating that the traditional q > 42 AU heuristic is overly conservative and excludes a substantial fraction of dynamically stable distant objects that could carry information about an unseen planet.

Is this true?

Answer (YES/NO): NO